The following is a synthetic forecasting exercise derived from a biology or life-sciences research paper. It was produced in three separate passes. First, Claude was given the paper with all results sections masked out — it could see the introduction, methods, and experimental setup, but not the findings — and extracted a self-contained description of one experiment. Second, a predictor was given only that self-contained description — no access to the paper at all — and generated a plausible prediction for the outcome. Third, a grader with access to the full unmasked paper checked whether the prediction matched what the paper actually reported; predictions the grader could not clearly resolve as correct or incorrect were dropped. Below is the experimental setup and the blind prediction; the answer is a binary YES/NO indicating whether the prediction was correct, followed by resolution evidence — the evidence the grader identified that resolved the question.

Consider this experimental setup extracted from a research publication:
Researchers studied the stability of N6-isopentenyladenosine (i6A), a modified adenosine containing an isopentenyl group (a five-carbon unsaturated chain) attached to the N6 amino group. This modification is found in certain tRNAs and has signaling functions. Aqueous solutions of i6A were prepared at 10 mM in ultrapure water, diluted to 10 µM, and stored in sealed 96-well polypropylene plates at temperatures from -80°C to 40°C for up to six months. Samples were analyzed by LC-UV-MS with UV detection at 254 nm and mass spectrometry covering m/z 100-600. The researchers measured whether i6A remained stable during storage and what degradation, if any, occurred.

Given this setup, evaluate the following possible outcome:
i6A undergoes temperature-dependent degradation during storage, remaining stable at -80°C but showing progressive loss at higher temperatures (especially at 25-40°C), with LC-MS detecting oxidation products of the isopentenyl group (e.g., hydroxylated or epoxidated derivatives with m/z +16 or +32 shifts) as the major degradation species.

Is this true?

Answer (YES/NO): NO